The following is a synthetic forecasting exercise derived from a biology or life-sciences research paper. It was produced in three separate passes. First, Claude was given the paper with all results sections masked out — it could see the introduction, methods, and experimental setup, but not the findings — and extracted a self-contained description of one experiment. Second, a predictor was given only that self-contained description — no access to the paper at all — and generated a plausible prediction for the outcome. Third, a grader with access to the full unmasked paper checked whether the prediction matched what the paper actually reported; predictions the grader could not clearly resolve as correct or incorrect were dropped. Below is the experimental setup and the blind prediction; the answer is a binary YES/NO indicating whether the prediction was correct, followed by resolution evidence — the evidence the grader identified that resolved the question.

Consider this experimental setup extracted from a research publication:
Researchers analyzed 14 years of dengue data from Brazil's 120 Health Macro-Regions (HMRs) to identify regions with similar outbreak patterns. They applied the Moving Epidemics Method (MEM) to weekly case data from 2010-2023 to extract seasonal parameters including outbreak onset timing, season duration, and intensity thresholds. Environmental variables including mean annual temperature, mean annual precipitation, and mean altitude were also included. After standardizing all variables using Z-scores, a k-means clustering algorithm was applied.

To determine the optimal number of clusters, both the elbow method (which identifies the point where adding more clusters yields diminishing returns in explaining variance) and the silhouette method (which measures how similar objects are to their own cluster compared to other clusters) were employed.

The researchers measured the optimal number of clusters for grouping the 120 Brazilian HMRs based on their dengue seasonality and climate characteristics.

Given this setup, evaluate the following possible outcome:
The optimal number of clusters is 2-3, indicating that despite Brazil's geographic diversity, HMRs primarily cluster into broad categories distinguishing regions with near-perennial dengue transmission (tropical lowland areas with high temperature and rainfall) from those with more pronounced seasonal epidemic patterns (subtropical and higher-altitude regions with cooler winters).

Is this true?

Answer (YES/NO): NO